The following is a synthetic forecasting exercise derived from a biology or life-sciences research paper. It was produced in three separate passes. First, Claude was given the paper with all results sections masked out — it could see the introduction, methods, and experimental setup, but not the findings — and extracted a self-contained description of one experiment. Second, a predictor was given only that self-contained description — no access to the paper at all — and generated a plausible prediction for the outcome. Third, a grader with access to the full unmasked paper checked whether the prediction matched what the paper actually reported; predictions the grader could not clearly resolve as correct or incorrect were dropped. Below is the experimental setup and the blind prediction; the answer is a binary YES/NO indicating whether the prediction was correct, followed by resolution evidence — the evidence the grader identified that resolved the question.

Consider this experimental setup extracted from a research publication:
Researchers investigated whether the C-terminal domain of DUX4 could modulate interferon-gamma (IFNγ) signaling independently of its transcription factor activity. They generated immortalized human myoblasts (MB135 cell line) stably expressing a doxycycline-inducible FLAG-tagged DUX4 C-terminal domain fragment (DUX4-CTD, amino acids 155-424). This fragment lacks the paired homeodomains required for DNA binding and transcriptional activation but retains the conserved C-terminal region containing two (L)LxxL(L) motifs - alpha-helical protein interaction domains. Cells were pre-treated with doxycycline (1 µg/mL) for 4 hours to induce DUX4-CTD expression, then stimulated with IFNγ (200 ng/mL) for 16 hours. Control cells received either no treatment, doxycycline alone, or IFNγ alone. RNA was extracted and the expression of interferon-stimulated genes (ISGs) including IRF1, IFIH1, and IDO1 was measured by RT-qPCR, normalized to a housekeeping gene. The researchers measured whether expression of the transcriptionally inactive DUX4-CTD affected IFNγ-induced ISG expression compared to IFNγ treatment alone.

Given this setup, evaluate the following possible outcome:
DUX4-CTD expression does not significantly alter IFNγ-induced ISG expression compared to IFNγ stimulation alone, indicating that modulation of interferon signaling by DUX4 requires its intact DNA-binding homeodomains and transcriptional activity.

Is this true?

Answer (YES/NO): NO